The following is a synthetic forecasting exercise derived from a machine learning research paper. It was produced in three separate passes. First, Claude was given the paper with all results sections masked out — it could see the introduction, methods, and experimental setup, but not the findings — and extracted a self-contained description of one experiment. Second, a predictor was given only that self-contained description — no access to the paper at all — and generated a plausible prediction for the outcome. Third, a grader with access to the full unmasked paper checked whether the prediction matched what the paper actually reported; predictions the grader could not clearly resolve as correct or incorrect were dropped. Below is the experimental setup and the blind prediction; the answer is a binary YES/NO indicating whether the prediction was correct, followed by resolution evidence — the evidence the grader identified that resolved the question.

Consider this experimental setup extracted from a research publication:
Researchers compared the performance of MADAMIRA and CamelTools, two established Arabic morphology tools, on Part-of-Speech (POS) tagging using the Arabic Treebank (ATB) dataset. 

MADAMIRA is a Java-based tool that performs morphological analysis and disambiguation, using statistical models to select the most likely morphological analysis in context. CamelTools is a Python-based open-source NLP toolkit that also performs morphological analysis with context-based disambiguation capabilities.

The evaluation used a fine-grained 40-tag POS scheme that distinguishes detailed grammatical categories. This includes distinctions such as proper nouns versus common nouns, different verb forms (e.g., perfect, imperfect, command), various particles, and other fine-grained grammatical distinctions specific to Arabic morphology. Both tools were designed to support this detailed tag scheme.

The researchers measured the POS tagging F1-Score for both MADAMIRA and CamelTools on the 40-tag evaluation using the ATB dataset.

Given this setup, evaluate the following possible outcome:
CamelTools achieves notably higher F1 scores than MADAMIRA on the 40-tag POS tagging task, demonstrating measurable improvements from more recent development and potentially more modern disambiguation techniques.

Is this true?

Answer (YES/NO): NO